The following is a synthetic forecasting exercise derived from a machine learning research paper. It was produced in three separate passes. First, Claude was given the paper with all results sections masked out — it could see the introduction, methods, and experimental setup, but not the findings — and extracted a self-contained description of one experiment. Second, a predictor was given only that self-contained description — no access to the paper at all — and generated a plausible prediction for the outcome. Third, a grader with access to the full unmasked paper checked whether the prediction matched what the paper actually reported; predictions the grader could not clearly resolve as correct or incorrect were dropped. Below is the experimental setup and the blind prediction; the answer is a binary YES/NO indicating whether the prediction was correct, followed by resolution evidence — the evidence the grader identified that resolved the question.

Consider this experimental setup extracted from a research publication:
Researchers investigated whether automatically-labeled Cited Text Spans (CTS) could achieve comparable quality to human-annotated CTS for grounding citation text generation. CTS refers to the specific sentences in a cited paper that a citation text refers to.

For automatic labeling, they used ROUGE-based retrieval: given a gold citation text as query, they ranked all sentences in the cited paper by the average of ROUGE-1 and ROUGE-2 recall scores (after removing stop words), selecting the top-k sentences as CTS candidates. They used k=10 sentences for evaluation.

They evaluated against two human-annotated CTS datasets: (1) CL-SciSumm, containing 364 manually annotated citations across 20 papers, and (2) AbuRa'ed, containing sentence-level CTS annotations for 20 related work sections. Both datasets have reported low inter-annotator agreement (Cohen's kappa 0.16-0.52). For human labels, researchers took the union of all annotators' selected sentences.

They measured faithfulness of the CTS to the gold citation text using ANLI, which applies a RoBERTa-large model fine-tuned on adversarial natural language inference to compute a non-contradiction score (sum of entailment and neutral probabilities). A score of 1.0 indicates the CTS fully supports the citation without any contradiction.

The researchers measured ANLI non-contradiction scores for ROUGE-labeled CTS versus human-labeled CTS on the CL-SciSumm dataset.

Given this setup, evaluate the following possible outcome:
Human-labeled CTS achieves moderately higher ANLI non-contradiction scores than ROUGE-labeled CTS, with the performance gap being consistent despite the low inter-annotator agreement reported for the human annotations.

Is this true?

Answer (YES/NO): NO